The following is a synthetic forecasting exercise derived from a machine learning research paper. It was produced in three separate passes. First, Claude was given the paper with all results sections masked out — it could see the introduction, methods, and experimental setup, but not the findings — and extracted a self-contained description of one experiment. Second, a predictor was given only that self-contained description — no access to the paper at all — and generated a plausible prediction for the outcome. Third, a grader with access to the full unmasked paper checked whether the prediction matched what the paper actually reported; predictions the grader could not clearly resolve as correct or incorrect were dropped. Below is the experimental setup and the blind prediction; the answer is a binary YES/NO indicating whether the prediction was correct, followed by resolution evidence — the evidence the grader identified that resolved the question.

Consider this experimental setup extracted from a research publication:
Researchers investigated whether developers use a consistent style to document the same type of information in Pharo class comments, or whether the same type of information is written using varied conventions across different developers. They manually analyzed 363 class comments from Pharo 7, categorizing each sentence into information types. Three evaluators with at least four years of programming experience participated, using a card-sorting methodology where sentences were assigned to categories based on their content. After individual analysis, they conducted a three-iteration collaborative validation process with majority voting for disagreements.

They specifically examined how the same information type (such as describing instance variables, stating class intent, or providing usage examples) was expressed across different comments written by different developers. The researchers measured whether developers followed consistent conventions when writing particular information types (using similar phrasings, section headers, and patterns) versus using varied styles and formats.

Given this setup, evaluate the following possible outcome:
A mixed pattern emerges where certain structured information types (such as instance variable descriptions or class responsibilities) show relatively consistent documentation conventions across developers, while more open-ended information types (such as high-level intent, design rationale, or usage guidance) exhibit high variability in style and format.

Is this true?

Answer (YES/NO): NO